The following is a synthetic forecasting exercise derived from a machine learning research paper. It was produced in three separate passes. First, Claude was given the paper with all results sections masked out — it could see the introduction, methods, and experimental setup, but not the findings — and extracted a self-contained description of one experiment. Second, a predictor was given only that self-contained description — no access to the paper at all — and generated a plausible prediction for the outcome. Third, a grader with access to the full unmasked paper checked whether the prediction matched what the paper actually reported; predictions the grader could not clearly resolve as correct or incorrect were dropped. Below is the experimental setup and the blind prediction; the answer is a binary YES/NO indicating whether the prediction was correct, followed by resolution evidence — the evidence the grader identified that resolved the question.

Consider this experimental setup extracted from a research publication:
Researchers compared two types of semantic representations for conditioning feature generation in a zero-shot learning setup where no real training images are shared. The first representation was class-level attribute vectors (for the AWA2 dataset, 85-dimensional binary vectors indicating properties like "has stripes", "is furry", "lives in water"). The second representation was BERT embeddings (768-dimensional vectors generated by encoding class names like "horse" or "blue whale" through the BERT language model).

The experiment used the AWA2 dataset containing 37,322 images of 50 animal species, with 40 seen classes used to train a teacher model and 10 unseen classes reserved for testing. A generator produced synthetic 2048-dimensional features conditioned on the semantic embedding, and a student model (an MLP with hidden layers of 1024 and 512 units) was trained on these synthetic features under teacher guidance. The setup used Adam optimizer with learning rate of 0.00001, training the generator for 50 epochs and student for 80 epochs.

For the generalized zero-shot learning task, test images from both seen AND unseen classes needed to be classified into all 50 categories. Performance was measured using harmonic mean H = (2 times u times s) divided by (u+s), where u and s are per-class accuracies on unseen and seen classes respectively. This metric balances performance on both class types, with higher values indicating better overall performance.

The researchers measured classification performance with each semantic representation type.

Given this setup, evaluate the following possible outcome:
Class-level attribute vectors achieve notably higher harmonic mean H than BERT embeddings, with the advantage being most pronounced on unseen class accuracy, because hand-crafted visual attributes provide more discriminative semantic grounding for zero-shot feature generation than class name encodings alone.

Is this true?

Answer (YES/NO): NO